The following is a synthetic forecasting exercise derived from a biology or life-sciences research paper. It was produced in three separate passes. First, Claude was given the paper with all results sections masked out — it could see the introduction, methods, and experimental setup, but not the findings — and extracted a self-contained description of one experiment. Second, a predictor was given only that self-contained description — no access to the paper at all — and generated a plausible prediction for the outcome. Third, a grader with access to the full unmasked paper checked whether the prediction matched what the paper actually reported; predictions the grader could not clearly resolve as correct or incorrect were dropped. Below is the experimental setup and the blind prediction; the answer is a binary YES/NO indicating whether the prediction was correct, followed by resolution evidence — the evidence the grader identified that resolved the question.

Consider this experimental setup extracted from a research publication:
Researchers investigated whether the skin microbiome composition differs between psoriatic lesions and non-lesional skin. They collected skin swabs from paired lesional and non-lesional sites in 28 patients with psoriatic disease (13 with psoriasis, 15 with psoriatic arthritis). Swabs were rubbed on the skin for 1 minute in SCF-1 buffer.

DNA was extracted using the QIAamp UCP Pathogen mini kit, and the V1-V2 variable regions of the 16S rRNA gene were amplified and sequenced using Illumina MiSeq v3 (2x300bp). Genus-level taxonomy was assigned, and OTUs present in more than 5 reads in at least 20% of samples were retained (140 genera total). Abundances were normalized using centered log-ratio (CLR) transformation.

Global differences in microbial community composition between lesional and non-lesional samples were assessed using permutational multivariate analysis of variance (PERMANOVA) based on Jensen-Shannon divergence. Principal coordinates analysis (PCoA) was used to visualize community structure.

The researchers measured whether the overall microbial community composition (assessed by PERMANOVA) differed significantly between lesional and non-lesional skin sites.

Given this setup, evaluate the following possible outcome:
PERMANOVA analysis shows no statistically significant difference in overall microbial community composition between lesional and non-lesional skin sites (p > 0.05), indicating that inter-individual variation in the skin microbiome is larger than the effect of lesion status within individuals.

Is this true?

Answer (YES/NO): NO